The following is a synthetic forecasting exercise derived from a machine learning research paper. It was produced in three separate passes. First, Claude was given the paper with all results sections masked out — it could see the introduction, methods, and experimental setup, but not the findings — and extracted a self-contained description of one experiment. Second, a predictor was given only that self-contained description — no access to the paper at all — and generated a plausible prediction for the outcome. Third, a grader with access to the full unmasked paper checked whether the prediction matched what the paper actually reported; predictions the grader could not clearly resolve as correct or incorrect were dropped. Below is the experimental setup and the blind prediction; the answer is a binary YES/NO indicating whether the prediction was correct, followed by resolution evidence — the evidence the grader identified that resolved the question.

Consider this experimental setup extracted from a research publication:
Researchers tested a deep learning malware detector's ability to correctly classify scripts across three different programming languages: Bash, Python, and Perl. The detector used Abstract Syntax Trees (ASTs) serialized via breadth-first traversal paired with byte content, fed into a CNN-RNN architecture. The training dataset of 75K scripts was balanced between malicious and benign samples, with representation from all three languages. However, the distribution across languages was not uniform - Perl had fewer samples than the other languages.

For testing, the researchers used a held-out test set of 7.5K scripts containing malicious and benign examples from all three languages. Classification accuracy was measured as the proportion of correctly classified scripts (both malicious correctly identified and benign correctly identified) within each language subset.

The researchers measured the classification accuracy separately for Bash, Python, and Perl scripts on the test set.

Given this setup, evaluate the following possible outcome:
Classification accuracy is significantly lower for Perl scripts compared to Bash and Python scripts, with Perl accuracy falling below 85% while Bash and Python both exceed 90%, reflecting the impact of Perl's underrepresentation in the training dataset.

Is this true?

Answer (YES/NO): NO